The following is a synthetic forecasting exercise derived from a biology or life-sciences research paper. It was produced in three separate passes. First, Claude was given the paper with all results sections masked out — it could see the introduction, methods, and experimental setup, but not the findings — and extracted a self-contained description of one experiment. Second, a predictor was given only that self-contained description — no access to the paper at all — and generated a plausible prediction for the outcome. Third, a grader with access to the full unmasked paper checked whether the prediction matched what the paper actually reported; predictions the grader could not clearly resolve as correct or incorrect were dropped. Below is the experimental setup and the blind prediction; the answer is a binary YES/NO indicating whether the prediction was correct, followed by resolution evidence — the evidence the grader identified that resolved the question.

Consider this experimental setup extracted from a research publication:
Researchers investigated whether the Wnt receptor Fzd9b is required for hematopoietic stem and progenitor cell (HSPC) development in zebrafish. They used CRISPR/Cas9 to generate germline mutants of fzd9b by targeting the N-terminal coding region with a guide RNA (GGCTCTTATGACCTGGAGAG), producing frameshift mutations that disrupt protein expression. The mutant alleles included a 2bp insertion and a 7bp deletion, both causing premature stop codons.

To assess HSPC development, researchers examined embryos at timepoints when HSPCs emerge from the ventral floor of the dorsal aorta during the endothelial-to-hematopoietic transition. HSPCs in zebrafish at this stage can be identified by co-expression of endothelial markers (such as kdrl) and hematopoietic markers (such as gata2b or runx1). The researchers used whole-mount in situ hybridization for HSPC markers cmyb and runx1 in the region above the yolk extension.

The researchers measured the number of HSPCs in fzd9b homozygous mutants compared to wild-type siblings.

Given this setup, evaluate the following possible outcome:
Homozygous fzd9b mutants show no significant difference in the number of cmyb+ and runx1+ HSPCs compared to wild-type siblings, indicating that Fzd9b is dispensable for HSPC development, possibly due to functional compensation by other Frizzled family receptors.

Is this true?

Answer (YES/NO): NO